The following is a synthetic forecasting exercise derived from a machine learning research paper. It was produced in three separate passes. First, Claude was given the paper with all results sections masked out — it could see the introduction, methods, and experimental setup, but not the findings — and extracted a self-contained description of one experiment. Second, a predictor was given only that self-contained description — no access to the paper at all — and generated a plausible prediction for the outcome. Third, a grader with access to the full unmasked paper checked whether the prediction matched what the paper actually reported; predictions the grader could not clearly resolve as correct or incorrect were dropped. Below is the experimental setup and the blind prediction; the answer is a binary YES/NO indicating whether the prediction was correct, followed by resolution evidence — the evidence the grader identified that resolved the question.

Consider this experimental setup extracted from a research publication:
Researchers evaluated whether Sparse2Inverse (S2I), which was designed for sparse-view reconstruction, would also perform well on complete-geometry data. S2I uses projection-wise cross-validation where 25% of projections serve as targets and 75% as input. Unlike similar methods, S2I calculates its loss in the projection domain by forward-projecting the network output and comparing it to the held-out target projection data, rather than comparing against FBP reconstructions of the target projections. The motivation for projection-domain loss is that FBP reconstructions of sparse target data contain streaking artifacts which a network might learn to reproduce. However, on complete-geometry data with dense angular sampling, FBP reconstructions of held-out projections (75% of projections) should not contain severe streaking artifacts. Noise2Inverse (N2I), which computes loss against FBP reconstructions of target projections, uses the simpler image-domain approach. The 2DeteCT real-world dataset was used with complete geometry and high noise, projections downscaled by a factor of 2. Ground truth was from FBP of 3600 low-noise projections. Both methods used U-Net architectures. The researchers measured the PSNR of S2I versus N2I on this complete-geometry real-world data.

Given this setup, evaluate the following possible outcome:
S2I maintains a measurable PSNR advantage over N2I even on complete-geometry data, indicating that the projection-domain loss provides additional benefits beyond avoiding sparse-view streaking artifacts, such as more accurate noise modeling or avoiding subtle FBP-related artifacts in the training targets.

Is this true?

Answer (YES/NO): NO